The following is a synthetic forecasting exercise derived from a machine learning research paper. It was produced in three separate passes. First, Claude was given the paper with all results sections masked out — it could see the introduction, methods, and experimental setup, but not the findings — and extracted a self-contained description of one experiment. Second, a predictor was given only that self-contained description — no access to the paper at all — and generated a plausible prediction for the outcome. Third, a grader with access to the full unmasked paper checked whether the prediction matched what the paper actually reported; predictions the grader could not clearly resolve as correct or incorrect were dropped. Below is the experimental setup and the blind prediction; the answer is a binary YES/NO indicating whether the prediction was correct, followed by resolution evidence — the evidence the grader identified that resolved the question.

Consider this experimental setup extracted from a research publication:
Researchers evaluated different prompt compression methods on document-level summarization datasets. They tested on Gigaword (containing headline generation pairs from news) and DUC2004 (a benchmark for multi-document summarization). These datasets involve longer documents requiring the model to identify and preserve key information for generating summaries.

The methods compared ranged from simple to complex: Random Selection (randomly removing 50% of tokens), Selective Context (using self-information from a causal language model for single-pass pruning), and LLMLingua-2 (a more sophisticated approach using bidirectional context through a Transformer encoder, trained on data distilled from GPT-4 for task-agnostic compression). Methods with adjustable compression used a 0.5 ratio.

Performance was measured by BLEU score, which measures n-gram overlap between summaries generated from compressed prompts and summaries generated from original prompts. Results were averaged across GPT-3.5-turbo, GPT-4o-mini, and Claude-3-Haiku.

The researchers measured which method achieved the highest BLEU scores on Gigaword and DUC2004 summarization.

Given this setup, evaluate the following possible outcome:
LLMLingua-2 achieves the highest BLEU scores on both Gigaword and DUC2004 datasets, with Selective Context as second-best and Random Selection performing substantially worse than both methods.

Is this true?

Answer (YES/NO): NO